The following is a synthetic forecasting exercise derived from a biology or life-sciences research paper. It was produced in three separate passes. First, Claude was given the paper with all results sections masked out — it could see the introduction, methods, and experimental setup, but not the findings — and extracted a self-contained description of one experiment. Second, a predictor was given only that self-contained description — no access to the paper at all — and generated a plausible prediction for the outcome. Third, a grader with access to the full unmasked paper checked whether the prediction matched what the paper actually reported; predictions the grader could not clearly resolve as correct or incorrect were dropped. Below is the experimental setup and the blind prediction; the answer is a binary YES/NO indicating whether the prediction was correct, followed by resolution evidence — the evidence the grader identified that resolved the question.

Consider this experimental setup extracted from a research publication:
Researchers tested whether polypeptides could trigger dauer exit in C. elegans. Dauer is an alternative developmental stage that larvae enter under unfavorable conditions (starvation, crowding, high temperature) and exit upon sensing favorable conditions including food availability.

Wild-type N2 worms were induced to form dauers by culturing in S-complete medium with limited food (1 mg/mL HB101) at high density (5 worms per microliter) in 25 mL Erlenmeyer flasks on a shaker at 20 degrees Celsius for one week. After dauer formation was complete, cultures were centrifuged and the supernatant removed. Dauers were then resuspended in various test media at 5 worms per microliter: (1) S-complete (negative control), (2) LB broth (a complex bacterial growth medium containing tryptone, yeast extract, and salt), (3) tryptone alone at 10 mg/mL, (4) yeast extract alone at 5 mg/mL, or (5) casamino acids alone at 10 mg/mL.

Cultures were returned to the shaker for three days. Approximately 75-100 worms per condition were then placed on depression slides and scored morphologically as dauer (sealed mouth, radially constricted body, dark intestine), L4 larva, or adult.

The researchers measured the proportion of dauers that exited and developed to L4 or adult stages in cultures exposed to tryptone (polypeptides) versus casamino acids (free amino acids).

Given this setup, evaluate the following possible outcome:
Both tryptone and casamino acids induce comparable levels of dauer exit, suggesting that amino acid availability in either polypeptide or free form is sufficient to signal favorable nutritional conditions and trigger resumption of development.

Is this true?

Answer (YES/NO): NO